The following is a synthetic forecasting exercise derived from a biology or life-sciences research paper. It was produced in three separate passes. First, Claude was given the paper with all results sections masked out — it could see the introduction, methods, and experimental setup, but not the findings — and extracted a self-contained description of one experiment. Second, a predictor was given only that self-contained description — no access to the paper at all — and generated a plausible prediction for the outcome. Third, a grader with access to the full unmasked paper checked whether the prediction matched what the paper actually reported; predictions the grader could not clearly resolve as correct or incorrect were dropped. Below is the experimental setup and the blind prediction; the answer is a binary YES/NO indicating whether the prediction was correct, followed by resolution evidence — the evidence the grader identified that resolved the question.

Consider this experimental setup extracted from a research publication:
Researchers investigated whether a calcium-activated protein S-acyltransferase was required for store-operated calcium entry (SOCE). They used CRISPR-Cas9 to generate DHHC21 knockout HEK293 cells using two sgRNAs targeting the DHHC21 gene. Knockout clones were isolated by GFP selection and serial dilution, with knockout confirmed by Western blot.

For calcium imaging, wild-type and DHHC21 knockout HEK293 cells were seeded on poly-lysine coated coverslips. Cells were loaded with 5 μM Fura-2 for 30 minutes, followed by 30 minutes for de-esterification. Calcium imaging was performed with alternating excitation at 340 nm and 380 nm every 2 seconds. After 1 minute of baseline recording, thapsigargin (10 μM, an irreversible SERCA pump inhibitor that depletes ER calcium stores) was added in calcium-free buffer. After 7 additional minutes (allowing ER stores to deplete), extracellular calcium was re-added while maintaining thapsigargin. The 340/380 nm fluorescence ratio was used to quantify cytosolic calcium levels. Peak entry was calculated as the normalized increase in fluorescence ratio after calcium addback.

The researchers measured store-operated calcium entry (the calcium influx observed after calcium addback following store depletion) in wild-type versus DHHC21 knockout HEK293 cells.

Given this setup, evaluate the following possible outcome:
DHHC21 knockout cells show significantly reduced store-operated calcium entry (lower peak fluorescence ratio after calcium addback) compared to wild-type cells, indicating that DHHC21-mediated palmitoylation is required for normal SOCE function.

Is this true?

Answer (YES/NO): YES